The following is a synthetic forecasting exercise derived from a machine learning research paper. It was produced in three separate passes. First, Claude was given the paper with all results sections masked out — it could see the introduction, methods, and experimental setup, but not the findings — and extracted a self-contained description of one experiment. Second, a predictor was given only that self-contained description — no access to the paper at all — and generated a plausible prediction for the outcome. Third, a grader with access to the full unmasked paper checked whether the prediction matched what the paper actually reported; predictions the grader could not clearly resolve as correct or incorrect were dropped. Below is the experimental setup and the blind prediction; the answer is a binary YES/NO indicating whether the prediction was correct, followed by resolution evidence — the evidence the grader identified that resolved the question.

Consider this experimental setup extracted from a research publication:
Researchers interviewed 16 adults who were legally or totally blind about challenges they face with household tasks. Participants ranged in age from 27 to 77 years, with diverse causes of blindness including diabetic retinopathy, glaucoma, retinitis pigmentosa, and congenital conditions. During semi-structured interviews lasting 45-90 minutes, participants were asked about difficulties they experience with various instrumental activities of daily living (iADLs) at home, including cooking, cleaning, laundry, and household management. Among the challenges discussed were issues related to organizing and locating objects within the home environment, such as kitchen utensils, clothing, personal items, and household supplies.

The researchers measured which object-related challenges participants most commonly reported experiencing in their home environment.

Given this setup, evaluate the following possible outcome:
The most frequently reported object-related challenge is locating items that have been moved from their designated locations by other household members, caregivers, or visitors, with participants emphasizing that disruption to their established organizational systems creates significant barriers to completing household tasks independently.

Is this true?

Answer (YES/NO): NO